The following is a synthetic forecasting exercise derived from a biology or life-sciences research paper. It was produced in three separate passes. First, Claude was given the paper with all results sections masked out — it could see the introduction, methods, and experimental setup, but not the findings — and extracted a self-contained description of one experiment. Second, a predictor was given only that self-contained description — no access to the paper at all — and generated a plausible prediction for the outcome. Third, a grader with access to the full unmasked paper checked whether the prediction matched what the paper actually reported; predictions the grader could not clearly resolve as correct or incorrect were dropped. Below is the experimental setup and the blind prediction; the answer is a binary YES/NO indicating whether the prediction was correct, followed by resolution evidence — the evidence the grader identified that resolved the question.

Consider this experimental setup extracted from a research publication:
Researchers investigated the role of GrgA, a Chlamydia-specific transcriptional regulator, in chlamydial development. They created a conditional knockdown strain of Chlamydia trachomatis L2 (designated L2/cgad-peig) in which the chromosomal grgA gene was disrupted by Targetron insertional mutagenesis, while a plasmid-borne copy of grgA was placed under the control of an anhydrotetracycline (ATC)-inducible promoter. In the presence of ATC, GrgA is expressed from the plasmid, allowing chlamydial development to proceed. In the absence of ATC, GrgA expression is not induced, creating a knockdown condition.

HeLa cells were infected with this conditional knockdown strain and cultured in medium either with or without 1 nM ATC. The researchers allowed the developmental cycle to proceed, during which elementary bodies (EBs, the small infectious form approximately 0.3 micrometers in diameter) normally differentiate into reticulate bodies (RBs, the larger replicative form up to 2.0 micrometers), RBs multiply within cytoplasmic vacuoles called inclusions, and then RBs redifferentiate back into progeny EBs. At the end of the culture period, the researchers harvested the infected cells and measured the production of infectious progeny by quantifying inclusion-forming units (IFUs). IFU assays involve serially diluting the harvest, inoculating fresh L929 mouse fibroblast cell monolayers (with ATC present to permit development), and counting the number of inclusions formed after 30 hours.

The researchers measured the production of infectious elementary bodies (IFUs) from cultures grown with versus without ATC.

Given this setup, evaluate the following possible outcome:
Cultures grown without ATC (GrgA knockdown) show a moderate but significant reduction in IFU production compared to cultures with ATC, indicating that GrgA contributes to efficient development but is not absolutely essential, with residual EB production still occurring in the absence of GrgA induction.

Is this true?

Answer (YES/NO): NO